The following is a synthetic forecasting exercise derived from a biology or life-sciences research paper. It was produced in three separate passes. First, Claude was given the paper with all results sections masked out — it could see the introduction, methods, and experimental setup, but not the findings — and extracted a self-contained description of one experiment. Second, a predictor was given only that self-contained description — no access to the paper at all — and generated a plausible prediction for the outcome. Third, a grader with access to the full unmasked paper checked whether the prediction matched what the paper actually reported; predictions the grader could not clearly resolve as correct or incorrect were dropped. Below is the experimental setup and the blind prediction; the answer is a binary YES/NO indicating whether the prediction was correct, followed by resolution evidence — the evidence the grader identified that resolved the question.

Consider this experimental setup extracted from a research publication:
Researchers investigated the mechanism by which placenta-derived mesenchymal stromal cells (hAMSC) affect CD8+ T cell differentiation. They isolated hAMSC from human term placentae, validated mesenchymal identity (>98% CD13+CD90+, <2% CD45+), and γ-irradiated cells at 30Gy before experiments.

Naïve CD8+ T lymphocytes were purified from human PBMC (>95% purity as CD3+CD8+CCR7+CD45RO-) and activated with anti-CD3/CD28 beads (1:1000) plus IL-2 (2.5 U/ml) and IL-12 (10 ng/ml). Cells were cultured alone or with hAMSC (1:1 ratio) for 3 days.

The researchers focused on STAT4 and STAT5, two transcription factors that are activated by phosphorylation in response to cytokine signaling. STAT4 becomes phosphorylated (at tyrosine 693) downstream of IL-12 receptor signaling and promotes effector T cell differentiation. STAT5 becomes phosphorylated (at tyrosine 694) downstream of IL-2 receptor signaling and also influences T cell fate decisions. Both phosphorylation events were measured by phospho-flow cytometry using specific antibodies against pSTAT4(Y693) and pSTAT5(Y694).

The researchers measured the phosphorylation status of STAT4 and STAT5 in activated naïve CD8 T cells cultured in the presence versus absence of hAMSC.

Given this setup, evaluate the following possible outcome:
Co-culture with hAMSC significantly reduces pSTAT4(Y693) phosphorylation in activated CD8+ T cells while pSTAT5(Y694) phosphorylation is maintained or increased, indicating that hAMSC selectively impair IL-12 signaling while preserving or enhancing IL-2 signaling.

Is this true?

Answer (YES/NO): NO